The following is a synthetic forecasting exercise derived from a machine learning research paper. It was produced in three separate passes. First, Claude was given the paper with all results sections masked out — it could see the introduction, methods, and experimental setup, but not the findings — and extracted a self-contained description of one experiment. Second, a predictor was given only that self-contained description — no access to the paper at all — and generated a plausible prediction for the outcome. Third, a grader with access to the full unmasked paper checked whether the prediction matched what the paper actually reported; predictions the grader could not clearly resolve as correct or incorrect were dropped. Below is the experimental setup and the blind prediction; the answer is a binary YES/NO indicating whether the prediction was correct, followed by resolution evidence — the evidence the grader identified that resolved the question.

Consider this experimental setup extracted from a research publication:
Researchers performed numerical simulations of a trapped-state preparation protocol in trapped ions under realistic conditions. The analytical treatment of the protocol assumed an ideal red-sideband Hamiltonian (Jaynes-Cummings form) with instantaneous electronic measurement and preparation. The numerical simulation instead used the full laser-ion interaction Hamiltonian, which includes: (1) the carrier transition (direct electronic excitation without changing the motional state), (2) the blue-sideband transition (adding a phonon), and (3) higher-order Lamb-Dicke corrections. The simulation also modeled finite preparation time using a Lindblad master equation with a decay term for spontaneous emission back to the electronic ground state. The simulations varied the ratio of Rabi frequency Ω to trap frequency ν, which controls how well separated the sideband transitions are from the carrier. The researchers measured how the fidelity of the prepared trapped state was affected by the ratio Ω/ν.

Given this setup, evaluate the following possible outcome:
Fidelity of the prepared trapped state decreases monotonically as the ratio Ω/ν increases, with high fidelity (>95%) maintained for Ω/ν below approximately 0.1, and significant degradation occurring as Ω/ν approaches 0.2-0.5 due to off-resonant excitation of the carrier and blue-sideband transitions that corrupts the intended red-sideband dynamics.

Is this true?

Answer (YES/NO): NO